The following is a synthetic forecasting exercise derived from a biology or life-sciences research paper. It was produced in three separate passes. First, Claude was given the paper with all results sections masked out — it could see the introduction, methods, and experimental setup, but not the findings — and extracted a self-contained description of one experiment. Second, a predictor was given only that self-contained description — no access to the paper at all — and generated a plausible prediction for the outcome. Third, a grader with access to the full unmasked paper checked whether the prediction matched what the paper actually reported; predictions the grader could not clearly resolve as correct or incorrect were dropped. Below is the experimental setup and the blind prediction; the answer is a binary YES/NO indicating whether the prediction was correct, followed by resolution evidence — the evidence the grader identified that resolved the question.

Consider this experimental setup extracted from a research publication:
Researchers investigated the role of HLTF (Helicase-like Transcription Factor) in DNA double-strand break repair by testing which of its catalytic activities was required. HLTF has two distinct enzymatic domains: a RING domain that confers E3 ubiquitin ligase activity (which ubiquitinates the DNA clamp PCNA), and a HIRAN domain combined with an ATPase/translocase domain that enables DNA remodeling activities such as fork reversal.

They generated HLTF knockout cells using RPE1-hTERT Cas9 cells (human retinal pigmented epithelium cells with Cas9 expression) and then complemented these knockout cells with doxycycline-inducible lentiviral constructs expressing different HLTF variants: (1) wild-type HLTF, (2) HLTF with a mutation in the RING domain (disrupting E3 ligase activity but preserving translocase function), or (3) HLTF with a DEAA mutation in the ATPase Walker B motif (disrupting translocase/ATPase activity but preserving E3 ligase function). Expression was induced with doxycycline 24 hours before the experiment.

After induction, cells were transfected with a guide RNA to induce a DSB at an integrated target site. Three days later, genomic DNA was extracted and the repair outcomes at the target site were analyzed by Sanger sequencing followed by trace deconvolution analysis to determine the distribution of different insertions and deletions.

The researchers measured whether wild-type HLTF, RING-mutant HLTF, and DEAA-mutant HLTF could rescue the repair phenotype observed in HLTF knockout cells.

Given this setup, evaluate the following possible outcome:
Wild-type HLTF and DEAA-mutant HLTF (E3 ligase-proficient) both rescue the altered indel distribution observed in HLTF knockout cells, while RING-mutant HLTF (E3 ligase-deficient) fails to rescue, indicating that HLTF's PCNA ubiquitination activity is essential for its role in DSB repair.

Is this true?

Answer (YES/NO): NO